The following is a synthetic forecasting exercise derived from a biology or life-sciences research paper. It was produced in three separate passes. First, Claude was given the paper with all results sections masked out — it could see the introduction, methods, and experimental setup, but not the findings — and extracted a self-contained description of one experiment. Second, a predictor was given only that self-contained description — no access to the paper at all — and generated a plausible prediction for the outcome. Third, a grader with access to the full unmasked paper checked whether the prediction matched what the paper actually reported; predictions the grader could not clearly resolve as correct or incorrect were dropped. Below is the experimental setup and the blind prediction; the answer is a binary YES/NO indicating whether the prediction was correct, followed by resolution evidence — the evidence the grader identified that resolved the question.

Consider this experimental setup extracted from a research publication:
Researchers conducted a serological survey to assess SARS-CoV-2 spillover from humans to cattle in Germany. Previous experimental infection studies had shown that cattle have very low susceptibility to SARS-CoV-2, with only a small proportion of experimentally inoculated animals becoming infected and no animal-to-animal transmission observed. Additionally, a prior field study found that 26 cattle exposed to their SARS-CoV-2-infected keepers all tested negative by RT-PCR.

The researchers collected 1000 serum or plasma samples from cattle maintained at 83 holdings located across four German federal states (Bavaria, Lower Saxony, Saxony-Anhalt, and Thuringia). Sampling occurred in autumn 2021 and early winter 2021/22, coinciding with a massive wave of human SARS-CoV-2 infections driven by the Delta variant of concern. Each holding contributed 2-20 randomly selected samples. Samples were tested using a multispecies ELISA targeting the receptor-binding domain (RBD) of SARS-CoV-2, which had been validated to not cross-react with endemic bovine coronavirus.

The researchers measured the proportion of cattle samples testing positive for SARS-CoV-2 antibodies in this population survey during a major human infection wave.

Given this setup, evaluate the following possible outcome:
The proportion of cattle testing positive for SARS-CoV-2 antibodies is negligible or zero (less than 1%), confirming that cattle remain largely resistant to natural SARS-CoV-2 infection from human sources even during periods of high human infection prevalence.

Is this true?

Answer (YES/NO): NO